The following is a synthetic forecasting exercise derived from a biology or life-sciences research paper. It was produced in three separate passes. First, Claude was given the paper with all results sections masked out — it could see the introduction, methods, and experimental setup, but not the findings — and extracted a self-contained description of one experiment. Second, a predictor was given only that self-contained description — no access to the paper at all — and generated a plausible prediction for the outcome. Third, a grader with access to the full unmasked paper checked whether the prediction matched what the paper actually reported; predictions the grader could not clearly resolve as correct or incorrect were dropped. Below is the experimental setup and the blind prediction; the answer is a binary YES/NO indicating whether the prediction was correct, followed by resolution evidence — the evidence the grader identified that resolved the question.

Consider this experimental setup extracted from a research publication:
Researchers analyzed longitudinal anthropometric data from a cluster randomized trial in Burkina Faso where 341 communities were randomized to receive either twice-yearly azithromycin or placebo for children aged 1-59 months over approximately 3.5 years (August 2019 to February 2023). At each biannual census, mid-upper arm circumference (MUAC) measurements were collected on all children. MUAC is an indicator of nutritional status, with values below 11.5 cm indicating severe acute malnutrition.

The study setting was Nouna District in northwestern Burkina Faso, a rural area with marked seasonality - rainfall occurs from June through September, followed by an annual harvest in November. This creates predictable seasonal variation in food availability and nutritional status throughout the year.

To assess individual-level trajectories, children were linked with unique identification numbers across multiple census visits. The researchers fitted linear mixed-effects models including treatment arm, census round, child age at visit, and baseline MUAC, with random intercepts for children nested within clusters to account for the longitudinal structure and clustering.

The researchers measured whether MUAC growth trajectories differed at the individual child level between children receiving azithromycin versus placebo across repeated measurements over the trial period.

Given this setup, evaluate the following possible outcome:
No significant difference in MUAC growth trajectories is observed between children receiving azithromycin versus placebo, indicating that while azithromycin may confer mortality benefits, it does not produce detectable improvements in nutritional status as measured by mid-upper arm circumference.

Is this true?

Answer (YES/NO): YES